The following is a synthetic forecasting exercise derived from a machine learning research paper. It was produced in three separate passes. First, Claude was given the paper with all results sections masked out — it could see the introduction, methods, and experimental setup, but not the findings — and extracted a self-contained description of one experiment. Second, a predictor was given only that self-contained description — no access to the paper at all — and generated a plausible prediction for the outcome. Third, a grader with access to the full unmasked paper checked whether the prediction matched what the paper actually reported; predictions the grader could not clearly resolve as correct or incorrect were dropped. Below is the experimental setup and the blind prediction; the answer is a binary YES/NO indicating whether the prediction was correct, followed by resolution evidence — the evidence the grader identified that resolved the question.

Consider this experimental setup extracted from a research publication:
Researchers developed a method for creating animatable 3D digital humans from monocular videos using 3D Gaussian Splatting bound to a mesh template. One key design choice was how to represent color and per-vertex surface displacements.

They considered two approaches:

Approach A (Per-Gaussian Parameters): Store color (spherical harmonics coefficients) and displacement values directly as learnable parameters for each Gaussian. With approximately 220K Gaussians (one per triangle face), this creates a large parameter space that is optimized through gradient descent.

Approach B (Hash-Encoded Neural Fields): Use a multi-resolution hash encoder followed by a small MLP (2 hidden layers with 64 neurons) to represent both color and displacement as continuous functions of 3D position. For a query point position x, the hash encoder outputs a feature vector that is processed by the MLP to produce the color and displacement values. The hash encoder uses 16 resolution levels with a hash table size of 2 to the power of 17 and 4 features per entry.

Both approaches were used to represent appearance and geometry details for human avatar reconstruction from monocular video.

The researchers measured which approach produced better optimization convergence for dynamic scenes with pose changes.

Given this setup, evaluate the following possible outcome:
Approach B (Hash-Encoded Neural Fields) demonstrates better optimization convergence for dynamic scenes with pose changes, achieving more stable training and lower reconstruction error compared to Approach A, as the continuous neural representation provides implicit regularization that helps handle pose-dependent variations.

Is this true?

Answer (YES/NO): NO